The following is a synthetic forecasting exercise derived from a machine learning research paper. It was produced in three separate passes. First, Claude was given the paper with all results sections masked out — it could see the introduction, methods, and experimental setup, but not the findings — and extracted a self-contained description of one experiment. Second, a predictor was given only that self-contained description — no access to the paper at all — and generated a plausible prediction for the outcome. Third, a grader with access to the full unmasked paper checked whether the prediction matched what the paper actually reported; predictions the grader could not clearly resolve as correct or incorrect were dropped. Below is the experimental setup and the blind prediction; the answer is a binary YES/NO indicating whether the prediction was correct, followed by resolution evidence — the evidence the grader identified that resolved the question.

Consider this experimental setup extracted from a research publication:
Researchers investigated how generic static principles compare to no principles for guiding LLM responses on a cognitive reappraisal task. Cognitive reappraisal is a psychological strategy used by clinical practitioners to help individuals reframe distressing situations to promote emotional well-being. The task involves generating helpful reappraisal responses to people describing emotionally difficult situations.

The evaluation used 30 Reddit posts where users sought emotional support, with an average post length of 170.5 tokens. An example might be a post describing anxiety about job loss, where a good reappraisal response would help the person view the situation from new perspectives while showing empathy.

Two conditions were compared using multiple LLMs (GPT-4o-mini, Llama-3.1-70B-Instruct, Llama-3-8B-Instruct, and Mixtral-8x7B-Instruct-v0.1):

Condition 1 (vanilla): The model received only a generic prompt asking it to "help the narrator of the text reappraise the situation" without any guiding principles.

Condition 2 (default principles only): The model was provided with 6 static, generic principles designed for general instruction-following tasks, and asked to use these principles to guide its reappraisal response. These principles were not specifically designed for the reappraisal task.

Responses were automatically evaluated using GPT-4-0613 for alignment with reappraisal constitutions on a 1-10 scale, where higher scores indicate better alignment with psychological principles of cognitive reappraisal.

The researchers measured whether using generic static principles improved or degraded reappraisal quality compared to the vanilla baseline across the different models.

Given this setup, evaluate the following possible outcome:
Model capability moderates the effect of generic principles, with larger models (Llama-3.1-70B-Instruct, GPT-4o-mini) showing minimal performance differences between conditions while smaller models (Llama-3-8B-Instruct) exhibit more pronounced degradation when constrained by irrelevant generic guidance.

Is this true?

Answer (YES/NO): NO